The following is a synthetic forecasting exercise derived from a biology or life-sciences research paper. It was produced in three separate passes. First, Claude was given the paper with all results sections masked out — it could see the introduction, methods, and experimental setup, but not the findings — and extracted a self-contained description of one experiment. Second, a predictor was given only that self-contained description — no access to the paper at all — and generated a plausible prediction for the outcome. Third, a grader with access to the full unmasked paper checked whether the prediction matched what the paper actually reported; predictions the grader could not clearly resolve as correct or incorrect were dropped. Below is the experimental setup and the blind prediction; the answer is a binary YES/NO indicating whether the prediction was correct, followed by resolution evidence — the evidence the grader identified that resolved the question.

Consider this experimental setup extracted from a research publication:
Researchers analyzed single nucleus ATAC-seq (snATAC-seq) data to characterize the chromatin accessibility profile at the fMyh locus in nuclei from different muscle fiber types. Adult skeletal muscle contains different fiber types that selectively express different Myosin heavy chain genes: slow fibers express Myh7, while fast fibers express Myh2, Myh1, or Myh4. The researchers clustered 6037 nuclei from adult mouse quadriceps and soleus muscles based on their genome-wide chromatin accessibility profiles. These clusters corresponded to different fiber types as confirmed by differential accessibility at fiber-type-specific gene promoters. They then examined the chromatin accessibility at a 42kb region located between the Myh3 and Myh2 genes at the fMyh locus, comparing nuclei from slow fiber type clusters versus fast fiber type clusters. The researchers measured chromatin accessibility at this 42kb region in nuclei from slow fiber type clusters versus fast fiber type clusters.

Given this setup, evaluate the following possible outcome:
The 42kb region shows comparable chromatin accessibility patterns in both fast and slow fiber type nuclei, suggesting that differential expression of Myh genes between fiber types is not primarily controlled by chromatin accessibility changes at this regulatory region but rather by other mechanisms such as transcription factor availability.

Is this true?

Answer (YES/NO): NO